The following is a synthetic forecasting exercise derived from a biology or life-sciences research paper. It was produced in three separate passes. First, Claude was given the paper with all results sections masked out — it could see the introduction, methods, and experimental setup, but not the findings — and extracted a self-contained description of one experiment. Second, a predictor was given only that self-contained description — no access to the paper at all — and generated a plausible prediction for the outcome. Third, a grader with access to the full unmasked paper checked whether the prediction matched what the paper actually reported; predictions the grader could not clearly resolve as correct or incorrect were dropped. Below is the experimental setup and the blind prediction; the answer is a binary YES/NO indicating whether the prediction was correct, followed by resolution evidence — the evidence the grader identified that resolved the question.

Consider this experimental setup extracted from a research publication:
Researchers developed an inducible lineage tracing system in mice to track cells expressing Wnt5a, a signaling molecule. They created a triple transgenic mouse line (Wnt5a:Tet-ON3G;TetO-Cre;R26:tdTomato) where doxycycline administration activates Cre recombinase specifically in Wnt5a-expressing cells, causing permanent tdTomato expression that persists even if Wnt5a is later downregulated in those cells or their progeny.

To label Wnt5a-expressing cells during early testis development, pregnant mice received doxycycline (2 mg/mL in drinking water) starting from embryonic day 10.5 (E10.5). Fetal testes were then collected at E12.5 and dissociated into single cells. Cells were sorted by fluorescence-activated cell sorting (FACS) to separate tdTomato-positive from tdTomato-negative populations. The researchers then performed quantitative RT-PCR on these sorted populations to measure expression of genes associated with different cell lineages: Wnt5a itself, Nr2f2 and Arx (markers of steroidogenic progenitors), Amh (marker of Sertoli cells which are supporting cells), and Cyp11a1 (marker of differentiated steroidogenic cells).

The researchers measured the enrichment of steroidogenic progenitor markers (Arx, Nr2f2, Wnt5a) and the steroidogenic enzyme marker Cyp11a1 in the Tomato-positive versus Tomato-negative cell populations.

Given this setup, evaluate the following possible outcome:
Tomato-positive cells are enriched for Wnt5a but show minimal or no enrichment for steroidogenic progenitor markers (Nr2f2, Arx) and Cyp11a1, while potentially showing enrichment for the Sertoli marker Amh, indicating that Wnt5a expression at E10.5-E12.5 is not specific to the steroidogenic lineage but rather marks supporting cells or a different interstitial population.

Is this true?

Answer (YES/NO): NO